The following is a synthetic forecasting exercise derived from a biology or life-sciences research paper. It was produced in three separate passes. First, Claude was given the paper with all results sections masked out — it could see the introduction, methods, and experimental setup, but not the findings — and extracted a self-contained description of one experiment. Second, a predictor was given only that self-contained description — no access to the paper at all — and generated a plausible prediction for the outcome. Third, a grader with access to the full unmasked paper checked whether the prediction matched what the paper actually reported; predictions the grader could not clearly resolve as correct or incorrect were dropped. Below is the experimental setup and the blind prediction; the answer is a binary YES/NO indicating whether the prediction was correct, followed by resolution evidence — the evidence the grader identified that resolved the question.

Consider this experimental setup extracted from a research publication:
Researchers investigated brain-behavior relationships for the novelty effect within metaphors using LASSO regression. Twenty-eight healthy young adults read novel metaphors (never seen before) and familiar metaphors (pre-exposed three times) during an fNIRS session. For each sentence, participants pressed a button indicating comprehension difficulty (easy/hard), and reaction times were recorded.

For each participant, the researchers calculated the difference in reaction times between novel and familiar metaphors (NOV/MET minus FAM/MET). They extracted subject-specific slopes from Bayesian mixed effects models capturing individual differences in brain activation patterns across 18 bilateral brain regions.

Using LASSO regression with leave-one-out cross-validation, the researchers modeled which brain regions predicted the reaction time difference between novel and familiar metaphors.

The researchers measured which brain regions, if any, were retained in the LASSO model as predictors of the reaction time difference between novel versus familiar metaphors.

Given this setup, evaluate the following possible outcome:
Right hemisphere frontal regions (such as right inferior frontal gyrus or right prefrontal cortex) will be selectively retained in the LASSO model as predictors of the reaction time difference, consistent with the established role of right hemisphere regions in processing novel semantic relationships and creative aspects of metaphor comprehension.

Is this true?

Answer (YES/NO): NO